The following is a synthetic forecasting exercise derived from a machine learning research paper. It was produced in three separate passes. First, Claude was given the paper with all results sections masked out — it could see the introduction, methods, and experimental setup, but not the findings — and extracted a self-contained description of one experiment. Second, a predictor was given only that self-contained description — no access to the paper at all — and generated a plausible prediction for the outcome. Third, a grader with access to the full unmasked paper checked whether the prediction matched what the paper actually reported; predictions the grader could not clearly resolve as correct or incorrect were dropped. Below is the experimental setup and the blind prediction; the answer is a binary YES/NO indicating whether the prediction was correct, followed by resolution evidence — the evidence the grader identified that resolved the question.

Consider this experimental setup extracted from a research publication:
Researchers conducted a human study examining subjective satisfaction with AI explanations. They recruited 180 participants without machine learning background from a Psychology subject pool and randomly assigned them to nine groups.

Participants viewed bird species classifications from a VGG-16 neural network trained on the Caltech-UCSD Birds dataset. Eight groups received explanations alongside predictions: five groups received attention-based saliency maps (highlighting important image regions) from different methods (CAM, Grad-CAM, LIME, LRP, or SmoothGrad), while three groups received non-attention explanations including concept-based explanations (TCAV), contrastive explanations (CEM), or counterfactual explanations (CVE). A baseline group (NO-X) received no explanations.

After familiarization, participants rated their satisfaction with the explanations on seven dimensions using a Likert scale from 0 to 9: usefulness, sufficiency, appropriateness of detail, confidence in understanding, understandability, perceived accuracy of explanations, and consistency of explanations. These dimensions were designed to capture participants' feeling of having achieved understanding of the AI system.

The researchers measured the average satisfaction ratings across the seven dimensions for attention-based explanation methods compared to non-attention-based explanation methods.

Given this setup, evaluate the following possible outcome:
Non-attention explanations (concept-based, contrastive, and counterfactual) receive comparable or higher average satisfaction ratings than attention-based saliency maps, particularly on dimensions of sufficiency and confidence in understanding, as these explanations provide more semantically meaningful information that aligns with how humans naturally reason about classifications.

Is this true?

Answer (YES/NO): YES